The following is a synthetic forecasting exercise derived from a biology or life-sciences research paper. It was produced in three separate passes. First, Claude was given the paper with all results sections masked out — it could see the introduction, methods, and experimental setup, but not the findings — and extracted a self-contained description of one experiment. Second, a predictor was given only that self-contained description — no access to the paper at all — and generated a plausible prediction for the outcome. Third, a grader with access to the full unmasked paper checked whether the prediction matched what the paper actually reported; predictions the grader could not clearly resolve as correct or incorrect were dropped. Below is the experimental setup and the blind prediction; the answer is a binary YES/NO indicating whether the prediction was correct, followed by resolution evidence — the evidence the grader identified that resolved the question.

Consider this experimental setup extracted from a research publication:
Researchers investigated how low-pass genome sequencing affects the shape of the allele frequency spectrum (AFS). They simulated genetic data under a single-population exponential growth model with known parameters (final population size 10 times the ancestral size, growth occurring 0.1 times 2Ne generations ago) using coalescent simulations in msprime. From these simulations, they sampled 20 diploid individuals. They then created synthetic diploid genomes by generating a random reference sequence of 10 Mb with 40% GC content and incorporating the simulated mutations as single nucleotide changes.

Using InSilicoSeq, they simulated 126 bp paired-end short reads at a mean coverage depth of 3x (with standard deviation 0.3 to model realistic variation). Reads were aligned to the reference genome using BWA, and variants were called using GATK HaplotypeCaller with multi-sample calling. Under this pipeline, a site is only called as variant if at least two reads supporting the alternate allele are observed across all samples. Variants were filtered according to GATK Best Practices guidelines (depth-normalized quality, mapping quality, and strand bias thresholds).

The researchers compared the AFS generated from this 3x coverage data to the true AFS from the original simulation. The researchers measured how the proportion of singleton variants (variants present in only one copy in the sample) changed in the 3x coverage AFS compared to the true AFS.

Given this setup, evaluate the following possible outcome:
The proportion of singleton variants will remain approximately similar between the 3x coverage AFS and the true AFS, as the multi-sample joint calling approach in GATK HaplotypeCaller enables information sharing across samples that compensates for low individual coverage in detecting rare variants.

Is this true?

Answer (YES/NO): NO